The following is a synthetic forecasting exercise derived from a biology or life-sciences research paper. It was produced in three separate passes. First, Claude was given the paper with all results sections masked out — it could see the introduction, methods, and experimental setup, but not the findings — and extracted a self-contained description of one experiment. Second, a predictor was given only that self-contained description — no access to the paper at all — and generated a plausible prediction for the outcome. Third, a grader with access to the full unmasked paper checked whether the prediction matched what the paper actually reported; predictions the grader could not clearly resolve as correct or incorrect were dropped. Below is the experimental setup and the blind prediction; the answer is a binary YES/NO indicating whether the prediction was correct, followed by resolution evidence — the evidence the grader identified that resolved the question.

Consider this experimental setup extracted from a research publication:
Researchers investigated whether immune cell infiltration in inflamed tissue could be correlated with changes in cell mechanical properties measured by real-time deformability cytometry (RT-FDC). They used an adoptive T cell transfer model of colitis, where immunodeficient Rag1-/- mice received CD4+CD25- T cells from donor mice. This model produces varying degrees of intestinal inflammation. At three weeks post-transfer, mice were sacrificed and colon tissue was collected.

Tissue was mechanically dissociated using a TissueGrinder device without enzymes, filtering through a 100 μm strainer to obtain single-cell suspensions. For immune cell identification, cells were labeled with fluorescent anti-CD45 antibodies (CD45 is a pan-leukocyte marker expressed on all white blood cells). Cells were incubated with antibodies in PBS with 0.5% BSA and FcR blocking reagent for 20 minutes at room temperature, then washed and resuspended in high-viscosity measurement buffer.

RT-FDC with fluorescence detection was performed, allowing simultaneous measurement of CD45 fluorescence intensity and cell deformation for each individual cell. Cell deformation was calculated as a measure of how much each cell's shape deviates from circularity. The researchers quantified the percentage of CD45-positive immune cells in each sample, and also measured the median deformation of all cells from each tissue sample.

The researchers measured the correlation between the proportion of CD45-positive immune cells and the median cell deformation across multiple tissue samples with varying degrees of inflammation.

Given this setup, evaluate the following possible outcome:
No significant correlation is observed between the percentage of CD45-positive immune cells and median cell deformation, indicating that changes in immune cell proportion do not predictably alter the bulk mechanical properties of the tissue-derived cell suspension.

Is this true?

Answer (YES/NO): NO